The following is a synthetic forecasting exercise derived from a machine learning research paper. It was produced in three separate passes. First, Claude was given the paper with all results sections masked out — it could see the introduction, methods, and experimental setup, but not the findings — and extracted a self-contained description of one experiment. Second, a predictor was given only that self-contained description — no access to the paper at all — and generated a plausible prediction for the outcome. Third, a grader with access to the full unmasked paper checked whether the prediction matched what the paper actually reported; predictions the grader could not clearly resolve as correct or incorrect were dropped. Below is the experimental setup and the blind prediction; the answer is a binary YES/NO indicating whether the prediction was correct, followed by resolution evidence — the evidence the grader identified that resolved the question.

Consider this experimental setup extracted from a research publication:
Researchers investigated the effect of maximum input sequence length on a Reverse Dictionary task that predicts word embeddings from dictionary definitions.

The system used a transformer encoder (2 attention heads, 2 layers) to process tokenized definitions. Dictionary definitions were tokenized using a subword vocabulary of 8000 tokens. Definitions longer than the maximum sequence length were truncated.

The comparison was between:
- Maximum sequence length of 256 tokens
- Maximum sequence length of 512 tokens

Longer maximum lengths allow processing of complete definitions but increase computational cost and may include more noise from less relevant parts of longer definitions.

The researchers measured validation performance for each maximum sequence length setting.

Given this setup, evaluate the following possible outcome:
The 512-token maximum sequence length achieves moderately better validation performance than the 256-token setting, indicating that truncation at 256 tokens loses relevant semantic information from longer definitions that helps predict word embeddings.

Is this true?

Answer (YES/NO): NO